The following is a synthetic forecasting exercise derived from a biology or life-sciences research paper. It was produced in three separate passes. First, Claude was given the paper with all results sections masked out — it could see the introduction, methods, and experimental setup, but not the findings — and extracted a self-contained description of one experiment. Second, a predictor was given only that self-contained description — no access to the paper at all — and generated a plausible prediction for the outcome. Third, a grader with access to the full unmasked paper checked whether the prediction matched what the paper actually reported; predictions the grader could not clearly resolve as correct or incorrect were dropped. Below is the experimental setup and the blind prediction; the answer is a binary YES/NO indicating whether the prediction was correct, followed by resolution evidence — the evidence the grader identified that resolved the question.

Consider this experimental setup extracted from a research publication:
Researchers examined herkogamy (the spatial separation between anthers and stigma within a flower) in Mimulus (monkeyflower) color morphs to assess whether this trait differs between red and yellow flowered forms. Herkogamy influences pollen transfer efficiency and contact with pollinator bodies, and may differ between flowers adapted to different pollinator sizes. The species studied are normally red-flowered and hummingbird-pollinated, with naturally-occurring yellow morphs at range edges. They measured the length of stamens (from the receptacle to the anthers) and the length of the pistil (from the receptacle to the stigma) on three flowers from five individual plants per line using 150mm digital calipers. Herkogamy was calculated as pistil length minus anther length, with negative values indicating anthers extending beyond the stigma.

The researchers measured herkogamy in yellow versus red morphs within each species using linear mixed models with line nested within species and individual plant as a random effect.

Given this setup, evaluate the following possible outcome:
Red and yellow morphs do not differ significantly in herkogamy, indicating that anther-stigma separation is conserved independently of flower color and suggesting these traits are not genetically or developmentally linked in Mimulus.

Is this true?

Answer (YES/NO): NO